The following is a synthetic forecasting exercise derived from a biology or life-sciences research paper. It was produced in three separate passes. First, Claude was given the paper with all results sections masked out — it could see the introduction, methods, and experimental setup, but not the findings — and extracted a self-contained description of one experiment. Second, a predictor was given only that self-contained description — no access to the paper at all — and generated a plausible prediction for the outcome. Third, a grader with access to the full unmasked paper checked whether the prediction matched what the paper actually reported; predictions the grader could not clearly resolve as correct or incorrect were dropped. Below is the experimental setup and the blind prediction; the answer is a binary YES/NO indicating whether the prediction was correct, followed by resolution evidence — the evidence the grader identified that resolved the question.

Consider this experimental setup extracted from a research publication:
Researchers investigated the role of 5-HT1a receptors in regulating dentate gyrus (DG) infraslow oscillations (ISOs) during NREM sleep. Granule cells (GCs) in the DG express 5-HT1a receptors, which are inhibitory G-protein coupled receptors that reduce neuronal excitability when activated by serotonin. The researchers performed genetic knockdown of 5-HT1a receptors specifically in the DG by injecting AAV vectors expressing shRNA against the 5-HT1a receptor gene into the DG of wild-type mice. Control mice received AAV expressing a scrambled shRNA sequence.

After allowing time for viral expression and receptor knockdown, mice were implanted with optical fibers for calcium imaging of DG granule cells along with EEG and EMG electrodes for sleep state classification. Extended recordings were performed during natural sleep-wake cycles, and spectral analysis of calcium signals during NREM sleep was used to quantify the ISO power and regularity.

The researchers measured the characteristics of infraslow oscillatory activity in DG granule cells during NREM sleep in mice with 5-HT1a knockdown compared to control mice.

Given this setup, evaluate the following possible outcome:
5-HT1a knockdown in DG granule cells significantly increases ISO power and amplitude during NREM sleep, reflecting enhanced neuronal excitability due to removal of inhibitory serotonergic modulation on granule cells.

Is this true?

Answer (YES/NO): NO